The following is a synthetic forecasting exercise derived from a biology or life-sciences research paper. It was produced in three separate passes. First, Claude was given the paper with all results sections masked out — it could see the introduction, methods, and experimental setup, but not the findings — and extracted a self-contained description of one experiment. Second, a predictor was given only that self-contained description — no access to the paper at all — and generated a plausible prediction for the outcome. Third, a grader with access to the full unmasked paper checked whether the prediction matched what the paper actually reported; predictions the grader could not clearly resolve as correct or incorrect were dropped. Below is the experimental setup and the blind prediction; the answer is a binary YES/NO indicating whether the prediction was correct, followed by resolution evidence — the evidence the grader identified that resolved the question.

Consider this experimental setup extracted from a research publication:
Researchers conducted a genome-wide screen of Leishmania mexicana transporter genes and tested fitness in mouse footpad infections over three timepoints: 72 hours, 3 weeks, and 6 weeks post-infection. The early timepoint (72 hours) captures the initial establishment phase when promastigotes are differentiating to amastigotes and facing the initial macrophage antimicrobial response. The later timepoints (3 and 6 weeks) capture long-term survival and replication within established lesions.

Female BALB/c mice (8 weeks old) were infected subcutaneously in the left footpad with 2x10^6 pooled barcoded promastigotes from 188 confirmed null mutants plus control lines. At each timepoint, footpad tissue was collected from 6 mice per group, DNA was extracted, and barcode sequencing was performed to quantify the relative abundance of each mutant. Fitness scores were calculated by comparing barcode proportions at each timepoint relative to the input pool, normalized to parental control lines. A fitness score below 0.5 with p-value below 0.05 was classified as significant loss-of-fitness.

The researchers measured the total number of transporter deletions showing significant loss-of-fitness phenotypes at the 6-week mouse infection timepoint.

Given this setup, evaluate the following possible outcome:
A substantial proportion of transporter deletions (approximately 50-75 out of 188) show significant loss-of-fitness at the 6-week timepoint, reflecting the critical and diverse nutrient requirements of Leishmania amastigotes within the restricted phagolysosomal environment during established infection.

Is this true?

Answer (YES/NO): NO